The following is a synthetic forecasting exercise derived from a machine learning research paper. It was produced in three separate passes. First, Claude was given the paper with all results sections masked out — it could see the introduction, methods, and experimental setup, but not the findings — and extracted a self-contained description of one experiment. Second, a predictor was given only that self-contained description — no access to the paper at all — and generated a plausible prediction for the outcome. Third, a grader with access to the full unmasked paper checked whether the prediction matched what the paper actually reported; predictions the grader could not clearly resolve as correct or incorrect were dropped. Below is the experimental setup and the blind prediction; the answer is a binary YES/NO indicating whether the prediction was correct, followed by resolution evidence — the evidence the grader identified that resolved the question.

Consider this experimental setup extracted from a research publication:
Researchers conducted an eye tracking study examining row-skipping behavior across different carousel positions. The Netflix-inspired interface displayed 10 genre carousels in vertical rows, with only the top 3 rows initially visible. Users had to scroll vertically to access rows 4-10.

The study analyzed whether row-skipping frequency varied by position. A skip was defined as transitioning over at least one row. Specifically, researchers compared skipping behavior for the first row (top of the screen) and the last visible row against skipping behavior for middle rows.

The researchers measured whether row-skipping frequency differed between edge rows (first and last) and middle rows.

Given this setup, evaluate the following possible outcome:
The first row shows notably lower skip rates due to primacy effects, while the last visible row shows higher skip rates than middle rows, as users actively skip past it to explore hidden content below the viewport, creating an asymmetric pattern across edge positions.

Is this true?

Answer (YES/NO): NO